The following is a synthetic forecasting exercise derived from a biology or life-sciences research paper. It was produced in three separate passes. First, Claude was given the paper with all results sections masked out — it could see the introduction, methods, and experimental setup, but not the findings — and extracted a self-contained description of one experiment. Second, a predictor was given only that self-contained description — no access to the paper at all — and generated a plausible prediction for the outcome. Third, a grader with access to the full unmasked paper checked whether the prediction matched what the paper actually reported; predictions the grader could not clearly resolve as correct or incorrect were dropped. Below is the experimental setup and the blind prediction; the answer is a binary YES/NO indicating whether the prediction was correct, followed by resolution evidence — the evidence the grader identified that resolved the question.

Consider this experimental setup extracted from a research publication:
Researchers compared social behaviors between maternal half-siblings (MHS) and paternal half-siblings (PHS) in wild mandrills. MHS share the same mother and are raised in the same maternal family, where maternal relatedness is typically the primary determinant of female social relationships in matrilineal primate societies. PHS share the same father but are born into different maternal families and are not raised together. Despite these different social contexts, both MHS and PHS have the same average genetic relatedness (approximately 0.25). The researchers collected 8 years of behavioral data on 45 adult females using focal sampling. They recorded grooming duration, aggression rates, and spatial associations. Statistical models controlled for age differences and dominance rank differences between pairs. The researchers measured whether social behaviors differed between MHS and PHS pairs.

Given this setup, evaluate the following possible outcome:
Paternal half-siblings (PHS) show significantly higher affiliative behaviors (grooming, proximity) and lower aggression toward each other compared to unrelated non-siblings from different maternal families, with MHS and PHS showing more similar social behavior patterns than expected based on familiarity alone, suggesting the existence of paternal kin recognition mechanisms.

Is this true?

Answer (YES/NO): NO